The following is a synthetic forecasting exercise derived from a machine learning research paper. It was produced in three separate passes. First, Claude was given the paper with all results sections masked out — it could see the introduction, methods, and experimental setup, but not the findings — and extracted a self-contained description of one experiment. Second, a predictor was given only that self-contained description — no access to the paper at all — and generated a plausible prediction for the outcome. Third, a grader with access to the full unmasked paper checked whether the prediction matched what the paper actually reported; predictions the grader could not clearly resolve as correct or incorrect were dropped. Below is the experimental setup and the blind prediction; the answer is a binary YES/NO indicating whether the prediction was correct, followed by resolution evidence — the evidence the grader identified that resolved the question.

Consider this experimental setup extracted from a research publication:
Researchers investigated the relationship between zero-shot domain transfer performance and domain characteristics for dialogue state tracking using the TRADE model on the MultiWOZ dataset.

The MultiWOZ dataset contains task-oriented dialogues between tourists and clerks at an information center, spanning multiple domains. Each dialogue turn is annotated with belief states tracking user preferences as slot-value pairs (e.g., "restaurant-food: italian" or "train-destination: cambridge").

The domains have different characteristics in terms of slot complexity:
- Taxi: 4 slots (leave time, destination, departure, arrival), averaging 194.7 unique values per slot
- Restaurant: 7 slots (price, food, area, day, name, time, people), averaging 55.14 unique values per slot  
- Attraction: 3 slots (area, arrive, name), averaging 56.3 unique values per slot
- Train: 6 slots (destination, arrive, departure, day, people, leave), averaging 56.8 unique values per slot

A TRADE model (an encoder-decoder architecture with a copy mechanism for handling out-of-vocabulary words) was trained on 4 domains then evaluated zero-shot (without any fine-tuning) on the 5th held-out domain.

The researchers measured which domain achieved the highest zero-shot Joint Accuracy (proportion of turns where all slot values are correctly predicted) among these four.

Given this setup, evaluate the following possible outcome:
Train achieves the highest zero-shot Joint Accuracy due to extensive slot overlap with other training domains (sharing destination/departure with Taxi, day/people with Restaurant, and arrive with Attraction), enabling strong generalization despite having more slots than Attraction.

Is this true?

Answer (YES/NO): NO